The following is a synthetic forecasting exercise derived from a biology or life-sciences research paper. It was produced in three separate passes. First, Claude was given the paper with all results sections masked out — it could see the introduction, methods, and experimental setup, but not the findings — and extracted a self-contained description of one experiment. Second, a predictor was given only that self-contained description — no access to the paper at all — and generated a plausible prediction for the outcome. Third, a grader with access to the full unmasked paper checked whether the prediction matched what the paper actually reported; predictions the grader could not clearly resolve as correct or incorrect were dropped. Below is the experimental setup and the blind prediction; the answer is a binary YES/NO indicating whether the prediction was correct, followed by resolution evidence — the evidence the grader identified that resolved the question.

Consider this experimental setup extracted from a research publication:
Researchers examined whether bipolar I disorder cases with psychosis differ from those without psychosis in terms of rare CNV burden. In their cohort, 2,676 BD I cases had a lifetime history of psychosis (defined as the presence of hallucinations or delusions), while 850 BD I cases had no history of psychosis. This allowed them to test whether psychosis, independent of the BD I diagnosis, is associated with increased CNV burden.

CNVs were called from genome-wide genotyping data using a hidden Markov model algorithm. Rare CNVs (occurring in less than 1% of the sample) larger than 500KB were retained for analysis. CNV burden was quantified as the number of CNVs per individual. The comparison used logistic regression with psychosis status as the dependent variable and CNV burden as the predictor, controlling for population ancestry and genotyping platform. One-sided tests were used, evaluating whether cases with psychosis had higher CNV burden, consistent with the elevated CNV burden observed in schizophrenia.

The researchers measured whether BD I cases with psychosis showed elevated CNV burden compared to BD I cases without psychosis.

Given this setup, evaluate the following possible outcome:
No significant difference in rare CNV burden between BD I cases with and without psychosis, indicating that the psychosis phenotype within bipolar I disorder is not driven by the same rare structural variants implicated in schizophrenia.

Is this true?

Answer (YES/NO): YES